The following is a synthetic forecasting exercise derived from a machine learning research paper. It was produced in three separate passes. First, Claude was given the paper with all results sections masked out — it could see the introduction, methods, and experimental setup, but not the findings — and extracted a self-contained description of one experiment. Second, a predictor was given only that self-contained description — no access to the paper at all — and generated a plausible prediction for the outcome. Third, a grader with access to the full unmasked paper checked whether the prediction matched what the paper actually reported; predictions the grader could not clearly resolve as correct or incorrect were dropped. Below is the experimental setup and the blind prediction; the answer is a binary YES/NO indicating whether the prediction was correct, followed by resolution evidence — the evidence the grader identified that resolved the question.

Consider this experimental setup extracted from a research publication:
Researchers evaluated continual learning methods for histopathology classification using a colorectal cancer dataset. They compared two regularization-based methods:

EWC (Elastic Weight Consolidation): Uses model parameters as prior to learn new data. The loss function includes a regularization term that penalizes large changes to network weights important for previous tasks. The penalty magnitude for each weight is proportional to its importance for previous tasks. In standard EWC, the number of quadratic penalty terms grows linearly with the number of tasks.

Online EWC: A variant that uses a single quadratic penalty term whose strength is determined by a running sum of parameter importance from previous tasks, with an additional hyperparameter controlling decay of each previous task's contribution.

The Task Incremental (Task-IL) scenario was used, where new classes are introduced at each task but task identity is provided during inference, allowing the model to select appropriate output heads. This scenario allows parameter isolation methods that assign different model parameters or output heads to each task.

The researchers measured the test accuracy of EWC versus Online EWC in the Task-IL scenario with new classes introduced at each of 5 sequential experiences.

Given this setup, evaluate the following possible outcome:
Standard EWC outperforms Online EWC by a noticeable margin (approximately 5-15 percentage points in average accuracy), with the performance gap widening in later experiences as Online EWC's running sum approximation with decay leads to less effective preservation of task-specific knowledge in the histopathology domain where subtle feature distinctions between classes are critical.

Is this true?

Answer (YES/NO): NO